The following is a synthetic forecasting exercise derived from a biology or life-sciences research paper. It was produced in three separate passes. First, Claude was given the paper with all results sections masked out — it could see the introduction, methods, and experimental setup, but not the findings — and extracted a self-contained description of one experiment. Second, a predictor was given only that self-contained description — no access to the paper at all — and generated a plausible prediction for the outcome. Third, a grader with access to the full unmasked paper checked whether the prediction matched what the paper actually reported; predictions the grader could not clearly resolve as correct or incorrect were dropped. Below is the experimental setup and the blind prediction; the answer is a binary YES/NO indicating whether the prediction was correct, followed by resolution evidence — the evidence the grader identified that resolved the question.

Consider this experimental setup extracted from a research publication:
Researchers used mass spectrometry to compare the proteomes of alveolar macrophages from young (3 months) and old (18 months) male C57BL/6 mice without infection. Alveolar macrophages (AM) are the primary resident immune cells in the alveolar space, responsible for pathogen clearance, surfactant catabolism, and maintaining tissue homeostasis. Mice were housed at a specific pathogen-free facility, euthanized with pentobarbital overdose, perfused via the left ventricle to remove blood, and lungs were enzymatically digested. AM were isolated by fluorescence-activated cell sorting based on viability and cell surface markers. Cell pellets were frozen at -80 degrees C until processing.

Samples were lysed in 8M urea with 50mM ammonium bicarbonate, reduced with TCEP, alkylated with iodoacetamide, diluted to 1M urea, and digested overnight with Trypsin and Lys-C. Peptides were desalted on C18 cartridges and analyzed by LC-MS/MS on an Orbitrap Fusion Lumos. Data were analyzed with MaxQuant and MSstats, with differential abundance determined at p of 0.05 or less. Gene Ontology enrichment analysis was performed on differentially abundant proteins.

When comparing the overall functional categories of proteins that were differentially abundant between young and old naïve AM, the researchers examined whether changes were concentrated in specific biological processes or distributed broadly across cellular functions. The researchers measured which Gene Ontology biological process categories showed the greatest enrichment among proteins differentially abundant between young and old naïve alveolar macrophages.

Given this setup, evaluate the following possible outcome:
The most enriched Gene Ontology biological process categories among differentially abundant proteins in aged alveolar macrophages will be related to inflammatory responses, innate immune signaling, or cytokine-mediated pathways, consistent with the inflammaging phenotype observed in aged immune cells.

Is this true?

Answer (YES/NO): NO